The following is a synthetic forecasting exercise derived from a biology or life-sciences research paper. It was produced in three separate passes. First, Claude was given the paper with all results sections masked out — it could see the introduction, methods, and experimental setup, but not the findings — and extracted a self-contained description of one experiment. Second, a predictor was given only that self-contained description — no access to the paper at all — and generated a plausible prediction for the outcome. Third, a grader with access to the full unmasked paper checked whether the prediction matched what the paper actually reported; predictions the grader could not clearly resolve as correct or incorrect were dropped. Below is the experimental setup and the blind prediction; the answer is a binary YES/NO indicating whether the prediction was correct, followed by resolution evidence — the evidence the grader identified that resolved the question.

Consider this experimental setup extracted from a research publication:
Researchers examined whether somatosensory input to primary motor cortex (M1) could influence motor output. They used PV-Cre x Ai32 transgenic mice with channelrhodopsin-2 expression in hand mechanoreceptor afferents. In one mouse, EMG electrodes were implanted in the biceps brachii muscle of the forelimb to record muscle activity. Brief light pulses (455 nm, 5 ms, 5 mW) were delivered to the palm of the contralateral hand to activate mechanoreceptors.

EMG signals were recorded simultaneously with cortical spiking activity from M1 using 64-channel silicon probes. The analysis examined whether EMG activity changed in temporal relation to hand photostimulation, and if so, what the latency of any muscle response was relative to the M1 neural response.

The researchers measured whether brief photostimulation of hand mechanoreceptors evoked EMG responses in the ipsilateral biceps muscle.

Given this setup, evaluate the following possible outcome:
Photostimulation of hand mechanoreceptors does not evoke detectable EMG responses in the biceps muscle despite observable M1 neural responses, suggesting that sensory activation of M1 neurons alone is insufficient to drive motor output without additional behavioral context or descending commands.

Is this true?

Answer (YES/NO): YES